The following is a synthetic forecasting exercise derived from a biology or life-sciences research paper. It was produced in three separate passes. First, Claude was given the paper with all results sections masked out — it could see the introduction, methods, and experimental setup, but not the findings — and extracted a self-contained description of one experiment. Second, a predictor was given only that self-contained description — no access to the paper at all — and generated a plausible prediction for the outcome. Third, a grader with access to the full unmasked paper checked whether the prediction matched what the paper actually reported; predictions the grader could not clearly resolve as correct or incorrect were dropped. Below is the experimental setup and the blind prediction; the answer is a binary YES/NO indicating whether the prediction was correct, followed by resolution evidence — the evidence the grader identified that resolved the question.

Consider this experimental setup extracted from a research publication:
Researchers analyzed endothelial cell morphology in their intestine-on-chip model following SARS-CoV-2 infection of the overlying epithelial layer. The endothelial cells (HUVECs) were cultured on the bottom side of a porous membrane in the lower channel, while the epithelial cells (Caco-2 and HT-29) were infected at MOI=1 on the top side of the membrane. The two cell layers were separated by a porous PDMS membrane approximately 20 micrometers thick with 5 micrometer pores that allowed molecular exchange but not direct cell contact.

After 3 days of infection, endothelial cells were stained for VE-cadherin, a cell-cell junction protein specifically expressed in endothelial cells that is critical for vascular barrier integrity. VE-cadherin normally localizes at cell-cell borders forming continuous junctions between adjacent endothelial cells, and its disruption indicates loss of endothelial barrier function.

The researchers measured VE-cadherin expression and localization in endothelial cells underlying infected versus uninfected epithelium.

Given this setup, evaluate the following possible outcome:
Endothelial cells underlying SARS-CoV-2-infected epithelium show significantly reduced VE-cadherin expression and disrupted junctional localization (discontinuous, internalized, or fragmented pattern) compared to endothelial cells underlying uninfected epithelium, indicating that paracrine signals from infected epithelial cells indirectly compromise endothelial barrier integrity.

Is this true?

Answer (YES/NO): YES